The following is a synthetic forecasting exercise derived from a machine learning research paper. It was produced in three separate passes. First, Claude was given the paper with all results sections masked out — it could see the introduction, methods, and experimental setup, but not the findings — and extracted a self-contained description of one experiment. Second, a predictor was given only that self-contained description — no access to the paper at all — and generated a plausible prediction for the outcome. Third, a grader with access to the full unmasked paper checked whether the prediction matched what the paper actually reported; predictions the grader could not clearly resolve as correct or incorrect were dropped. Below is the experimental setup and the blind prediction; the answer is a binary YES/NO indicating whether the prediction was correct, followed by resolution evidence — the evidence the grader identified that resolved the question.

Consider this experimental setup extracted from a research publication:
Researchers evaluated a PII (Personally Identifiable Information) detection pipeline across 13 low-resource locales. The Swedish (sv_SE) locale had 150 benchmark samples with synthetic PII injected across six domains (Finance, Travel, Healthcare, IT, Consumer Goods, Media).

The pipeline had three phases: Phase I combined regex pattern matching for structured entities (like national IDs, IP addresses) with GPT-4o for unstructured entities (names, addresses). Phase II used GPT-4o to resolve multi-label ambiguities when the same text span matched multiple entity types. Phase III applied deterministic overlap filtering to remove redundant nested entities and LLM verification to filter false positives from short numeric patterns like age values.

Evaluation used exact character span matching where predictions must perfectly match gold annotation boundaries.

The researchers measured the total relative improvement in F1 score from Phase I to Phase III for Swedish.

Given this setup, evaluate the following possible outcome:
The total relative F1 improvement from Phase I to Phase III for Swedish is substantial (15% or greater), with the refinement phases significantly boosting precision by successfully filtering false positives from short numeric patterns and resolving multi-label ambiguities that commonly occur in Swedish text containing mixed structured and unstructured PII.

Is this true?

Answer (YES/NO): YES